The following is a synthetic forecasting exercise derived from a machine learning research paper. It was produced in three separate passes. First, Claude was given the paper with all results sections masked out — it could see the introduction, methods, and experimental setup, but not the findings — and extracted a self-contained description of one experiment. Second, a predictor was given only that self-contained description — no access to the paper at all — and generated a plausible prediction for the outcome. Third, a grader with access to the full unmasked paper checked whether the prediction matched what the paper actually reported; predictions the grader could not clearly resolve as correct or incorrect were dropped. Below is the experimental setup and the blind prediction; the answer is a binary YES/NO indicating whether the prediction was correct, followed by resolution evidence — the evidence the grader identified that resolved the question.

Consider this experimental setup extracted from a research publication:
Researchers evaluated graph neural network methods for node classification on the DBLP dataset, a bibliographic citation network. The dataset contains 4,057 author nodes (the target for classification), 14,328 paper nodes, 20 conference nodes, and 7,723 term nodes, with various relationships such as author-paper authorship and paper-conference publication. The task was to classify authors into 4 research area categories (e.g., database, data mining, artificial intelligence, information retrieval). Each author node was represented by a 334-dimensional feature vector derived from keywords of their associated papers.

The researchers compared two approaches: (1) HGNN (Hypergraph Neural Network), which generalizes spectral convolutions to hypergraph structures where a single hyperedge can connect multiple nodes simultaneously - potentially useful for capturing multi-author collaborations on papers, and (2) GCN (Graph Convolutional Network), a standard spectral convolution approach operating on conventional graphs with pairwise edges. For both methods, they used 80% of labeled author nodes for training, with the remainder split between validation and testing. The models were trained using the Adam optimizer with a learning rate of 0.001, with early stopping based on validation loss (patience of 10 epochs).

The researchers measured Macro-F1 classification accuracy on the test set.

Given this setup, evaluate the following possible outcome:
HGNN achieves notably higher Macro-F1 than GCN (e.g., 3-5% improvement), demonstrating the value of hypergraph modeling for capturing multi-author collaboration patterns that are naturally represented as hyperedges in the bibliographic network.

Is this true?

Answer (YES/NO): NO